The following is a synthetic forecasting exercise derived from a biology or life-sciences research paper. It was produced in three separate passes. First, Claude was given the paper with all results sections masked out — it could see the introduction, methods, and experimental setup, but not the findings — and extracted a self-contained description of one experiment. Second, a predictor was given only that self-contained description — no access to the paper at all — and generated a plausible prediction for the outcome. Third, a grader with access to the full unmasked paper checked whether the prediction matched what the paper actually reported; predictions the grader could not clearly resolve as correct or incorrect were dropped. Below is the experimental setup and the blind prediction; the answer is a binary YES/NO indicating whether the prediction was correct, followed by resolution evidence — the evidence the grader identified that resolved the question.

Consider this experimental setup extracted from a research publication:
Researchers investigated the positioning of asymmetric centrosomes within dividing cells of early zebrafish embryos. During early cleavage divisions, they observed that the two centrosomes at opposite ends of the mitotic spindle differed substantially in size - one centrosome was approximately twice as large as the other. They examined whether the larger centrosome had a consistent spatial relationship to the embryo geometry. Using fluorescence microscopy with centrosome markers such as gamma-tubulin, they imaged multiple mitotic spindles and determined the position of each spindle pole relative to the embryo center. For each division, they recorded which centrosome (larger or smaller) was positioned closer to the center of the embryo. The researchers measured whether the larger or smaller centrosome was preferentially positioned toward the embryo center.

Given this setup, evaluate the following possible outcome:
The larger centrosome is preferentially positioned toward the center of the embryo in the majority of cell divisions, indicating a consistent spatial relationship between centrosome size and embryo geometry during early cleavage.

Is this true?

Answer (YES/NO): YES